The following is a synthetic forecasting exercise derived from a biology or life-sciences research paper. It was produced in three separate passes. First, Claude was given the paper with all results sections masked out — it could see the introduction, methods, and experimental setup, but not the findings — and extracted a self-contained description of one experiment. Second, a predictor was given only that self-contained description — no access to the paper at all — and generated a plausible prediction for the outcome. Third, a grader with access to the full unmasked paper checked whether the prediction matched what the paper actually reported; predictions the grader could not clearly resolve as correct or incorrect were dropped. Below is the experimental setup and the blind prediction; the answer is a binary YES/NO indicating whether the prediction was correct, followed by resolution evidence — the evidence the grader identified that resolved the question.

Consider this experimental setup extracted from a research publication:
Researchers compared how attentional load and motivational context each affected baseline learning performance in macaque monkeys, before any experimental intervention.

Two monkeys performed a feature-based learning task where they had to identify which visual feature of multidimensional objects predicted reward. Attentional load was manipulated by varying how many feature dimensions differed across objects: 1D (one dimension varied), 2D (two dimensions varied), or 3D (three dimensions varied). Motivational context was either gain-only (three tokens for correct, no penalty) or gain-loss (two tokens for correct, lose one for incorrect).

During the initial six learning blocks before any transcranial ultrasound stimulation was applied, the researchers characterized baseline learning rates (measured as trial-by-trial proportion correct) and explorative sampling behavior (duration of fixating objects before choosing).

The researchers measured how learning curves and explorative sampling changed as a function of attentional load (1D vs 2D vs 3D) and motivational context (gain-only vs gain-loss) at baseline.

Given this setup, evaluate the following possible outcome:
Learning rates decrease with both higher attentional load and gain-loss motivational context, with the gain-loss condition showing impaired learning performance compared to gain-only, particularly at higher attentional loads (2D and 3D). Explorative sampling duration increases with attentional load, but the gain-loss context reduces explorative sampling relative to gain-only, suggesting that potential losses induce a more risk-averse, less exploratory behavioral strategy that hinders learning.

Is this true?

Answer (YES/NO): NO